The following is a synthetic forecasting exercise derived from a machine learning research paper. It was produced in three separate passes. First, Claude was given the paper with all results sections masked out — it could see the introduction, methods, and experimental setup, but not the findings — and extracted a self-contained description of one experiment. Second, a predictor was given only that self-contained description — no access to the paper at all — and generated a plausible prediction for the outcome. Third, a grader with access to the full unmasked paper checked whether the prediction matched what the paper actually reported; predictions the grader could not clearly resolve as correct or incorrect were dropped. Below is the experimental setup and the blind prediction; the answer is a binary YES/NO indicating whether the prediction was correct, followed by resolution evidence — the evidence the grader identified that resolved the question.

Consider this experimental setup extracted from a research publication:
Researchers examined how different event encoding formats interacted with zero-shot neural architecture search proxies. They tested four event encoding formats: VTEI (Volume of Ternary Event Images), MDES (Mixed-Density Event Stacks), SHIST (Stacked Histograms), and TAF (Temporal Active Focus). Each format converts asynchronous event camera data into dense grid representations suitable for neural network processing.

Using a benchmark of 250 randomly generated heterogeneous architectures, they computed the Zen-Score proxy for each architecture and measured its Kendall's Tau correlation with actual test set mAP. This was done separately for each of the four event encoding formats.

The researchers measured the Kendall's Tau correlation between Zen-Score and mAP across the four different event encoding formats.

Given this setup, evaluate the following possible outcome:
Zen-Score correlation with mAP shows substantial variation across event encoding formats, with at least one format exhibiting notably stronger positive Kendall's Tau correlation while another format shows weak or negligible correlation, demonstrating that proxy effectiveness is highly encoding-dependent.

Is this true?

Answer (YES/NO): NO